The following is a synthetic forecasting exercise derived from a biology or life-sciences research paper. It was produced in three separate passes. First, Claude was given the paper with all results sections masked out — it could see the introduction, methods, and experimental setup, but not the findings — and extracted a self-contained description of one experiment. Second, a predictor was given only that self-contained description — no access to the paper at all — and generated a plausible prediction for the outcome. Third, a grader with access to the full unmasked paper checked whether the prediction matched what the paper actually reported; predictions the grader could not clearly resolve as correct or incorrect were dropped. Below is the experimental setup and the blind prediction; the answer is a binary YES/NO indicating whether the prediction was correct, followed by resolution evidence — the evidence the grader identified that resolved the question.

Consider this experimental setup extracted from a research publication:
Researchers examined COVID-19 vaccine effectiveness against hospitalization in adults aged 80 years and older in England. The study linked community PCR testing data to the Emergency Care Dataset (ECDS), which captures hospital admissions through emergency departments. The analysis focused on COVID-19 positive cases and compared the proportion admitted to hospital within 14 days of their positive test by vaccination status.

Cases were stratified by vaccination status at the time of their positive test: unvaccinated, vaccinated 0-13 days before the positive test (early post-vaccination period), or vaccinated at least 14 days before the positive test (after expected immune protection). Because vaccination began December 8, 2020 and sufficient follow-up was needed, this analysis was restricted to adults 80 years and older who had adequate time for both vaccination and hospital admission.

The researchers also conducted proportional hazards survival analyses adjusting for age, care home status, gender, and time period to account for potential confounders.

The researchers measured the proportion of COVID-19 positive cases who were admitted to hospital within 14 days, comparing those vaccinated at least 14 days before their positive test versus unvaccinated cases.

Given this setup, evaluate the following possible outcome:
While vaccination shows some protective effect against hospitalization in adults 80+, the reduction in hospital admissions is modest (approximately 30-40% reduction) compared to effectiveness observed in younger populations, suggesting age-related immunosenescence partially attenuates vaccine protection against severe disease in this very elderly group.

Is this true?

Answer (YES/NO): NO